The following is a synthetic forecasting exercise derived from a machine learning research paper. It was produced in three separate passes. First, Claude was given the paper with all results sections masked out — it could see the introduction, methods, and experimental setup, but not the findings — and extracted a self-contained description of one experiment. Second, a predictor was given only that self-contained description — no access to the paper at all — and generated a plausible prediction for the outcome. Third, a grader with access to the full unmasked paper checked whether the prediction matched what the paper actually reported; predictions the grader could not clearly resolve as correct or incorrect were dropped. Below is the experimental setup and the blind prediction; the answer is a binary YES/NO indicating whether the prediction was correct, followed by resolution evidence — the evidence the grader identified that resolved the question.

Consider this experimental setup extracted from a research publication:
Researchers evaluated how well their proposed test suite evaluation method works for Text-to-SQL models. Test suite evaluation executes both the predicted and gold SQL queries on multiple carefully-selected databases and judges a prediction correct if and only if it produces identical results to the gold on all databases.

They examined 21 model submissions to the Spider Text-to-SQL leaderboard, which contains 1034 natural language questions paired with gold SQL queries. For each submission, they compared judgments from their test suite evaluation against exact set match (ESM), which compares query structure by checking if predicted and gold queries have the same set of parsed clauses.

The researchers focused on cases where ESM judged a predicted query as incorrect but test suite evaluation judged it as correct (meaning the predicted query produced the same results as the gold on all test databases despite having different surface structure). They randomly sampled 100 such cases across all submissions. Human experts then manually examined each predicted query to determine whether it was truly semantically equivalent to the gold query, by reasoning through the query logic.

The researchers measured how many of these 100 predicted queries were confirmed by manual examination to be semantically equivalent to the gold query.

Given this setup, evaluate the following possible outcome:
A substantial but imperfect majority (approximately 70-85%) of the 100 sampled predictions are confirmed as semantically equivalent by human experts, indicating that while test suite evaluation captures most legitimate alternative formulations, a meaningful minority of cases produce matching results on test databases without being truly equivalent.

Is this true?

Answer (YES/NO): NO